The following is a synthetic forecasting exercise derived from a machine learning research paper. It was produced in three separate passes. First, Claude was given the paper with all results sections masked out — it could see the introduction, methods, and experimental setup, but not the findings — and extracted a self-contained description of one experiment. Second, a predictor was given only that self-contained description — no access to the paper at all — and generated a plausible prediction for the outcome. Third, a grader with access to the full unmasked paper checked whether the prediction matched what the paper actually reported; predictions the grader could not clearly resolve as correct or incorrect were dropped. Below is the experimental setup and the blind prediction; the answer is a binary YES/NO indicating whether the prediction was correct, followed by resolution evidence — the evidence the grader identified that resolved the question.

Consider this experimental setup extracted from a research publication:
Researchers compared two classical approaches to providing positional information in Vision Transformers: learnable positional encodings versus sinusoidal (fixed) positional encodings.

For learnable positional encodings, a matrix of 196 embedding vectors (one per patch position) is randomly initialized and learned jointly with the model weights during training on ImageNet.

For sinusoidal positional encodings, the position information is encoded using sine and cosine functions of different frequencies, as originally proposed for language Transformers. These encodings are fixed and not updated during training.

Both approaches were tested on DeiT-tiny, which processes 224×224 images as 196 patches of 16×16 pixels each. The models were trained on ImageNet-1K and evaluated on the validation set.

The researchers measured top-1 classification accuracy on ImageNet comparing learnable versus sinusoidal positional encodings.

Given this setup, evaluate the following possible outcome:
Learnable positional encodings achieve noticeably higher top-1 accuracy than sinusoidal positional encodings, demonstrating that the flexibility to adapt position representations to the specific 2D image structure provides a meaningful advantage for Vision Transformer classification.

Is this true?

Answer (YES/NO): NO